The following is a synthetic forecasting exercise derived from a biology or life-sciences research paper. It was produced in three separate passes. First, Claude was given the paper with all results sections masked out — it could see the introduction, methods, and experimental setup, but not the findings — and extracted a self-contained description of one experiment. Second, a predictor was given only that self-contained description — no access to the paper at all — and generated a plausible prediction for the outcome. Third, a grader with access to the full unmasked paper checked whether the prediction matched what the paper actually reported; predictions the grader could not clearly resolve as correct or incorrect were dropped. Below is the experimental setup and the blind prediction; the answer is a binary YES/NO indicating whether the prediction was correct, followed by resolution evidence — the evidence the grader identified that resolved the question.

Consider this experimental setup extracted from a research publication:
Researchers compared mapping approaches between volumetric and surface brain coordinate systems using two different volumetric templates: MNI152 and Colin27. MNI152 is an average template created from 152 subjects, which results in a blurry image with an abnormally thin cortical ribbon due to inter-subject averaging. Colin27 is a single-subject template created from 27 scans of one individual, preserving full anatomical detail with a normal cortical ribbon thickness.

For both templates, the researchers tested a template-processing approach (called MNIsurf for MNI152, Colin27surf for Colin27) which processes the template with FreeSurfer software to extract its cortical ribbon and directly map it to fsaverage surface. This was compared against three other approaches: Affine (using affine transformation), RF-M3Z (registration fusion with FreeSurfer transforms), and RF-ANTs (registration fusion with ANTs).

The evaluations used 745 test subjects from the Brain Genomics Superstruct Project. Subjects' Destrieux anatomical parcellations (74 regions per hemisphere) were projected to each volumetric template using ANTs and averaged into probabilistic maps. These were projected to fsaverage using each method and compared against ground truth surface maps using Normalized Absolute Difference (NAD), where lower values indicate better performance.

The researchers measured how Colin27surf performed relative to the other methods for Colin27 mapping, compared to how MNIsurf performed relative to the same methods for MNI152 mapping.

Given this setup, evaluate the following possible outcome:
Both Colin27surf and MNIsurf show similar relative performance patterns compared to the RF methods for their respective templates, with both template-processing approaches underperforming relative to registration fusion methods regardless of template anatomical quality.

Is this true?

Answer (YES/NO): NO